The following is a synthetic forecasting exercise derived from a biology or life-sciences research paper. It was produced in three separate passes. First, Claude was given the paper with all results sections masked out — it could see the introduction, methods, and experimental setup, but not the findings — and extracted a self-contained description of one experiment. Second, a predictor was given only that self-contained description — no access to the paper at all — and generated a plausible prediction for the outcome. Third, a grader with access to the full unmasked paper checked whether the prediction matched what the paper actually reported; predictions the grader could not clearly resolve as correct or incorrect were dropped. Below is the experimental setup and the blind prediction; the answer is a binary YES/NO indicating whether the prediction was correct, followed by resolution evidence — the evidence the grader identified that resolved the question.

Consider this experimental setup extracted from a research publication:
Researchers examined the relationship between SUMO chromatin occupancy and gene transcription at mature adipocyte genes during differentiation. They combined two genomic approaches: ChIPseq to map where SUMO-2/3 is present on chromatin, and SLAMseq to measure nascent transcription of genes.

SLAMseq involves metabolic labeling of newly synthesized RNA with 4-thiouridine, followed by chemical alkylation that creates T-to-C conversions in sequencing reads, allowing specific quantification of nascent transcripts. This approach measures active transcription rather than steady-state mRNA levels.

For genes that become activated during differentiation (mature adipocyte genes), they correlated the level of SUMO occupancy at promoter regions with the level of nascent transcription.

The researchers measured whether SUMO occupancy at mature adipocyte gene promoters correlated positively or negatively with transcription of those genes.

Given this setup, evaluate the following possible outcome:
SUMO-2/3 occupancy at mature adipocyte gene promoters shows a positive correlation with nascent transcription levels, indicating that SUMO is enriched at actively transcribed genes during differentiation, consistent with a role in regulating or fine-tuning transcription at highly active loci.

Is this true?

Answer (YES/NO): YES